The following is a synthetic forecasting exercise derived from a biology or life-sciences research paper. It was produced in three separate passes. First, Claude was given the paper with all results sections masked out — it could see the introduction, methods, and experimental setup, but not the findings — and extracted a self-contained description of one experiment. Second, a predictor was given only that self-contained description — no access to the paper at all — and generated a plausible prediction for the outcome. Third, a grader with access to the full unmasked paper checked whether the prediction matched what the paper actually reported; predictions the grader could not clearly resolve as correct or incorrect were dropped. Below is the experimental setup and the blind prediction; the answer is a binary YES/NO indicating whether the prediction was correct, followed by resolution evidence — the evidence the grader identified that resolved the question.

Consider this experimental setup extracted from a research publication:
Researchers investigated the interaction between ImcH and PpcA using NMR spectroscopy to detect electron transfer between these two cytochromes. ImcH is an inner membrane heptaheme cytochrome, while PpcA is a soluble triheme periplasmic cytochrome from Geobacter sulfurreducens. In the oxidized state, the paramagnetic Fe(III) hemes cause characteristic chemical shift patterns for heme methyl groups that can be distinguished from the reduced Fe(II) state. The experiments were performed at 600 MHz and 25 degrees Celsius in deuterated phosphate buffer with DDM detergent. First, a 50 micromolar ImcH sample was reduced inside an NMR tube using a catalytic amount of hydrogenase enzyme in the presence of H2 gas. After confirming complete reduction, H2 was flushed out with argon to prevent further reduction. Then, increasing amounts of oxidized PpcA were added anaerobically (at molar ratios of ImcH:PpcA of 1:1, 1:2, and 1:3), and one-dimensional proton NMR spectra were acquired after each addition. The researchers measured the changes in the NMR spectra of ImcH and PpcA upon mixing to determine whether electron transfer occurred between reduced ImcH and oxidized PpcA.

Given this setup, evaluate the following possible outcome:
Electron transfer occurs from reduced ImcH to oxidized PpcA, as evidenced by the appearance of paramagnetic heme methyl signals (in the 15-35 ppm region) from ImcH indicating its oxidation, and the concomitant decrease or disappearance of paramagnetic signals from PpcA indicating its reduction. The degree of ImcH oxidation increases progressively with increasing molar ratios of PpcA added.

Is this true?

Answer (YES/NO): NO